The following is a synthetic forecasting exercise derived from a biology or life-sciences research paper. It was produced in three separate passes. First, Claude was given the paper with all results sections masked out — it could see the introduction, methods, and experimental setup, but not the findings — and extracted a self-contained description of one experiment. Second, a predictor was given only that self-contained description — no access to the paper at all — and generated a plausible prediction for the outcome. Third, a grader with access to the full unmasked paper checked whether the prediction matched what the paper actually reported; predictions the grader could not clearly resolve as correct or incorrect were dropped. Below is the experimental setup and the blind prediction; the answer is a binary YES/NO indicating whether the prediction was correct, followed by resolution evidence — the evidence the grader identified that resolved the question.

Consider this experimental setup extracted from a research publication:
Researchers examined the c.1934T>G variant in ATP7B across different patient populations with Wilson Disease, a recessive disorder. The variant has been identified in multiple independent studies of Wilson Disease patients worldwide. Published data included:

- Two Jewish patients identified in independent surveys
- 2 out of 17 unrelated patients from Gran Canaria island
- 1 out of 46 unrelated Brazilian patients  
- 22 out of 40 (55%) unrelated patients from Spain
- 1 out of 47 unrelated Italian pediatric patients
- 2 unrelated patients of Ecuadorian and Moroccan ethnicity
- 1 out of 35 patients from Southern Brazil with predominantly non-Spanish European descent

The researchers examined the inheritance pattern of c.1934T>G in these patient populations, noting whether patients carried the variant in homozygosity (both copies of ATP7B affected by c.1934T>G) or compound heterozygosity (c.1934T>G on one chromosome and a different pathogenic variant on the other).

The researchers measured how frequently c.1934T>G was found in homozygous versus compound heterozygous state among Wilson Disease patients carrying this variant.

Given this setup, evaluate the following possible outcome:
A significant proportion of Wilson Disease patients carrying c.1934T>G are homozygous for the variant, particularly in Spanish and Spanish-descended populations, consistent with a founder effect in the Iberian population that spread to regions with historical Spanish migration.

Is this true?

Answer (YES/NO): NO